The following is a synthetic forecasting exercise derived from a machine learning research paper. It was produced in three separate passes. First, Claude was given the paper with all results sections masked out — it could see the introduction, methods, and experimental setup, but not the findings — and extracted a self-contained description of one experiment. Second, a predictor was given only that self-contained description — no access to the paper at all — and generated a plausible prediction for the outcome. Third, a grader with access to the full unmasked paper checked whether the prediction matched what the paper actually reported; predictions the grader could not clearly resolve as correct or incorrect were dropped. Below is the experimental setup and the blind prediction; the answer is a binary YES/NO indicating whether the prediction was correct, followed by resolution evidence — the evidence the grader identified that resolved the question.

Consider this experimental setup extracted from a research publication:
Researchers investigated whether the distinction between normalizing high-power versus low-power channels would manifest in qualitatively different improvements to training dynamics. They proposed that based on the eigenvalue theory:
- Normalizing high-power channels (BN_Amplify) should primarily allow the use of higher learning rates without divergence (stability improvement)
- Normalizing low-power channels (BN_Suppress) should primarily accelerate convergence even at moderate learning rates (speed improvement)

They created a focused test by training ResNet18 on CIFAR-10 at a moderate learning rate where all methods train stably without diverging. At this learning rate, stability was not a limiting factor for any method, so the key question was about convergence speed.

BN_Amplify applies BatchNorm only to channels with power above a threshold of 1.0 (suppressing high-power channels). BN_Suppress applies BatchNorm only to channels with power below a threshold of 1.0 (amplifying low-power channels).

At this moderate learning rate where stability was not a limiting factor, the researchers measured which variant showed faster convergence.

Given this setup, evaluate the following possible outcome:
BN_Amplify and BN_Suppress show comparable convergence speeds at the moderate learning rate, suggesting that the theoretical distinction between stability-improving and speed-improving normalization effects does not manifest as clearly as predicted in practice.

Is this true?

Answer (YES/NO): NO